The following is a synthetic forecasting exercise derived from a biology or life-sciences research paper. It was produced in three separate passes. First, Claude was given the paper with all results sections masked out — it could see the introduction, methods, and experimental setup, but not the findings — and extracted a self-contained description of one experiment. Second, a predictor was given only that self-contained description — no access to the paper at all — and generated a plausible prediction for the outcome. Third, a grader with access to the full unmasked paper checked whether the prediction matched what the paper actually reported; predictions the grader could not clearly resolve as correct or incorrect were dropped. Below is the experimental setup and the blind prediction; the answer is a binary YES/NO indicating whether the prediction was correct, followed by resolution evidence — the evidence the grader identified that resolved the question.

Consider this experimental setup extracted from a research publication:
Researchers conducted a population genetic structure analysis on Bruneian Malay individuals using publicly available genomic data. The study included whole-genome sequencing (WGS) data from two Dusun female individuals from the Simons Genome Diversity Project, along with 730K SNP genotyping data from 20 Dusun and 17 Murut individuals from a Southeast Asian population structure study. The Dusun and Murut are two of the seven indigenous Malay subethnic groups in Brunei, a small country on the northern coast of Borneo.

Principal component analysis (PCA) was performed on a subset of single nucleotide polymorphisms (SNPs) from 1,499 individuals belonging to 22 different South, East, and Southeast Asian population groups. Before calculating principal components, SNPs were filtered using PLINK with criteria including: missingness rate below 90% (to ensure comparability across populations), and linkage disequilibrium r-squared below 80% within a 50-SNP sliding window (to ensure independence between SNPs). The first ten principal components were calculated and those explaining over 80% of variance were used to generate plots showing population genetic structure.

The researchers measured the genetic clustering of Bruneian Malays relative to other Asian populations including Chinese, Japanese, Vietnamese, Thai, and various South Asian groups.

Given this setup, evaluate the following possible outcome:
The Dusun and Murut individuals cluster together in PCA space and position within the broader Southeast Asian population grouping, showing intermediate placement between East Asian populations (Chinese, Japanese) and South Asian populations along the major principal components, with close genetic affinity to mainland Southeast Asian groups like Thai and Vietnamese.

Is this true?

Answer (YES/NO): NO